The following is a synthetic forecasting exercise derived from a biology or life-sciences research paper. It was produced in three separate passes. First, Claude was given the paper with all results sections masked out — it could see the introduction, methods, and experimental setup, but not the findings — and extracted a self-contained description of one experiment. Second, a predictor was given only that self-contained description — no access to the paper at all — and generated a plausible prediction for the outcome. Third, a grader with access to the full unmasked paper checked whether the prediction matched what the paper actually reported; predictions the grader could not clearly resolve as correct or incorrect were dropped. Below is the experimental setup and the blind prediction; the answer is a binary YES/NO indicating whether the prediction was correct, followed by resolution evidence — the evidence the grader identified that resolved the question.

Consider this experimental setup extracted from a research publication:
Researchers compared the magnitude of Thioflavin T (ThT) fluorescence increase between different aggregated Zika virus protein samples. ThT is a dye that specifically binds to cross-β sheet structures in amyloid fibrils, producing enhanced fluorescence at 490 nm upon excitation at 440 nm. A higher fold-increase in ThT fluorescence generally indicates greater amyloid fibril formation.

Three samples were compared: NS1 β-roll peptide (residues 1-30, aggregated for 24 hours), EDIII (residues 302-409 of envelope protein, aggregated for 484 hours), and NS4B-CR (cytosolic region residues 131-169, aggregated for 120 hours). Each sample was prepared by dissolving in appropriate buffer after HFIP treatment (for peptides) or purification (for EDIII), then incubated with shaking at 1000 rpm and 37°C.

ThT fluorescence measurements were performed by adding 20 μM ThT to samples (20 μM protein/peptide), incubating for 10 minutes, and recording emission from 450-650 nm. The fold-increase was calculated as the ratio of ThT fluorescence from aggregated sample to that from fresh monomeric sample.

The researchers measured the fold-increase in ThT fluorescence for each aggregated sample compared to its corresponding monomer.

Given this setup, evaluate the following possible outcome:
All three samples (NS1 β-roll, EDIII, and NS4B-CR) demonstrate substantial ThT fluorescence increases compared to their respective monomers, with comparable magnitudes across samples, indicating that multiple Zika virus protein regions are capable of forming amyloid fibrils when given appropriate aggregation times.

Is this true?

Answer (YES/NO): NO